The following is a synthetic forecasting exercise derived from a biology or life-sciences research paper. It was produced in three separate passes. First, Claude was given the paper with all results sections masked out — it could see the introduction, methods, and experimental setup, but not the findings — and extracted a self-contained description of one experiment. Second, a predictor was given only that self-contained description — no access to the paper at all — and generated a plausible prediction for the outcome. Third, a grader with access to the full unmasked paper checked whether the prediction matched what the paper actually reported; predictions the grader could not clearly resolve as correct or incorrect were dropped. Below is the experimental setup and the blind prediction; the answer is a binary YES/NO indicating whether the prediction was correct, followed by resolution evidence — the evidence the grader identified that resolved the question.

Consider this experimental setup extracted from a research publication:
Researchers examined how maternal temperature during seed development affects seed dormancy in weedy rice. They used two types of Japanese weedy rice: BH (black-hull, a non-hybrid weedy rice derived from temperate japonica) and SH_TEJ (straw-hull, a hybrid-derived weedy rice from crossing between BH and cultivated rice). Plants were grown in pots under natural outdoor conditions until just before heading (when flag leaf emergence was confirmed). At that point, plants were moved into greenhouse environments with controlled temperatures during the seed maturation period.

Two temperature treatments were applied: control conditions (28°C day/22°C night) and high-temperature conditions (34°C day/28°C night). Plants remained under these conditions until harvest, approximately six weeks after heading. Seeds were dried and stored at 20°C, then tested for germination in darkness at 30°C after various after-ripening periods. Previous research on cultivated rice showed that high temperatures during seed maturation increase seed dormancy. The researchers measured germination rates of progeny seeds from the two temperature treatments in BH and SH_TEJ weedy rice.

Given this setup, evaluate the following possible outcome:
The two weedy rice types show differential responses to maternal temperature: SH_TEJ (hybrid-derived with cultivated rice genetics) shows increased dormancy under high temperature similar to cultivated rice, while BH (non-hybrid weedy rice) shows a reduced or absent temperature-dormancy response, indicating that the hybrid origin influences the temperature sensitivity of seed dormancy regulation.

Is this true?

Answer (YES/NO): NO